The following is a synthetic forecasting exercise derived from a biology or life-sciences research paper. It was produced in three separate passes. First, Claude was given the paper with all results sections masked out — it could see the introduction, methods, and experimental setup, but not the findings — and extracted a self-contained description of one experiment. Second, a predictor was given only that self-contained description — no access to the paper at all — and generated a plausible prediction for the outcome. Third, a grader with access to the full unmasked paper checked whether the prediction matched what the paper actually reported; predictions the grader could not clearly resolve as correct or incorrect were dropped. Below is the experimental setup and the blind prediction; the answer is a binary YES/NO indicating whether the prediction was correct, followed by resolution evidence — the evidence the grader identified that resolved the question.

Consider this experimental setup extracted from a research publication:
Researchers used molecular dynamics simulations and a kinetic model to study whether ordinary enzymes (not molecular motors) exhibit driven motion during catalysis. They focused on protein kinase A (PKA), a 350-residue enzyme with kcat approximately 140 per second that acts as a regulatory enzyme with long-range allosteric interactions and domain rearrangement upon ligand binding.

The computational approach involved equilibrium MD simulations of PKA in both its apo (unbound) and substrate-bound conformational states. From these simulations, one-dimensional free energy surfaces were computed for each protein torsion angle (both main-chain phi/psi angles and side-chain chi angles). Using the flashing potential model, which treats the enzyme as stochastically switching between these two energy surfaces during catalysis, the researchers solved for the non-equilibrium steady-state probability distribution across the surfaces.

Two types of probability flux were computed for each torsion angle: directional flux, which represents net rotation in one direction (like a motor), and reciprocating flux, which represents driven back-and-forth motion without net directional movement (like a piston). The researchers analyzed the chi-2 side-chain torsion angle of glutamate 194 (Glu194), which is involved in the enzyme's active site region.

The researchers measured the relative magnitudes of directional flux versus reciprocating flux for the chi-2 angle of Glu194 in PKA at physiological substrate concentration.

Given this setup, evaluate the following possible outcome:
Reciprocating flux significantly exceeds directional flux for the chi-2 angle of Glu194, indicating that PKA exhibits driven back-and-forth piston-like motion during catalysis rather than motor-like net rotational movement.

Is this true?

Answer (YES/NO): YES